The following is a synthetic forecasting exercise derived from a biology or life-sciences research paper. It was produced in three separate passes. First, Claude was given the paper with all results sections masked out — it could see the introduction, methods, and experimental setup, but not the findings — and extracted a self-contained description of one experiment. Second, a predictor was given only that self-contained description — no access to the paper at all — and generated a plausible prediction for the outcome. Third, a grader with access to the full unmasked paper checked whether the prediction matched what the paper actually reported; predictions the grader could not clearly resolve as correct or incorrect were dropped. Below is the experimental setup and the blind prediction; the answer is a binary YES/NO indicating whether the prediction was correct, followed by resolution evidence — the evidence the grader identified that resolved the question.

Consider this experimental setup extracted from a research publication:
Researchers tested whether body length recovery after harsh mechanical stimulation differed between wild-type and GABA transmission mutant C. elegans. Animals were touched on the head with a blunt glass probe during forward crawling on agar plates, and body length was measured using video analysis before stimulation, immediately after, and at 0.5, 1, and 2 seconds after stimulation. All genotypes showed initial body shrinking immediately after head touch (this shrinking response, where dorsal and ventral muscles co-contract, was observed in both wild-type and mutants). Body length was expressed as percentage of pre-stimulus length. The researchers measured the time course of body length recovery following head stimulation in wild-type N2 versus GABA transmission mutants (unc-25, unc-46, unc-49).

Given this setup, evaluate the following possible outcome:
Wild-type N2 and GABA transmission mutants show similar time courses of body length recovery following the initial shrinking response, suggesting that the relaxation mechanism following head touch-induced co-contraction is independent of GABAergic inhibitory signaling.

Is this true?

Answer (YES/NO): NO